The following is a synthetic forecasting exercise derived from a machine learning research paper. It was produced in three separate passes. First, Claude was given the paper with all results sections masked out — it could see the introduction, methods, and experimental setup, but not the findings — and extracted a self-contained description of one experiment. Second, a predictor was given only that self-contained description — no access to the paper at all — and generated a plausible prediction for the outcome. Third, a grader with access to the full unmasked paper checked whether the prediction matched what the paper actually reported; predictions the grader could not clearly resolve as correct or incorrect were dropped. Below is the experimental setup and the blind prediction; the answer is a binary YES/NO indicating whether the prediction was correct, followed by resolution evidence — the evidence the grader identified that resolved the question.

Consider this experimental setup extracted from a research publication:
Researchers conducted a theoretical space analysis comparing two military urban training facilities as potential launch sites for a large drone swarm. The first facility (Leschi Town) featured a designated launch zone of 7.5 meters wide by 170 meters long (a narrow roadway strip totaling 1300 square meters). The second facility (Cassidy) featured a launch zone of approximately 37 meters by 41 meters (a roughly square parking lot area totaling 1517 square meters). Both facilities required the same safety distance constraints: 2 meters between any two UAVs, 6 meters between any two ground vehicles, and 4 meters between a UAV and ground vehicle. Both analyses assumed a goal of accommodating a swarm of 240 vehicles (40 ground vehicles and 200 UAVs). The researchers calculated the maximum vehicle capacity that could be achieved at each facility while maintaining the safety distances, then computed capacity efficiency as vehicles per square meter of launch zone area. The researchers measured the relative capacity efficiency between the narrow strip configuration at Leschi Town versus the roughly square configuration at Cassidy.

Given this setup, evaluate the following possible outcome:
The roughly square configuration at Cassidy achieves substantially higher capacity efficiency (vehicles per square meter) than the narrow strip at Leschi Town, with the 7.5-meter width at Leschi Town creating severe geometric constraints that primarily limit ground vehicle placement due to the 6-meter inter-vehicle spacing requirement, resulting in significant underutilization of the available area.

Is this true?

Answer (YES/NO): NO